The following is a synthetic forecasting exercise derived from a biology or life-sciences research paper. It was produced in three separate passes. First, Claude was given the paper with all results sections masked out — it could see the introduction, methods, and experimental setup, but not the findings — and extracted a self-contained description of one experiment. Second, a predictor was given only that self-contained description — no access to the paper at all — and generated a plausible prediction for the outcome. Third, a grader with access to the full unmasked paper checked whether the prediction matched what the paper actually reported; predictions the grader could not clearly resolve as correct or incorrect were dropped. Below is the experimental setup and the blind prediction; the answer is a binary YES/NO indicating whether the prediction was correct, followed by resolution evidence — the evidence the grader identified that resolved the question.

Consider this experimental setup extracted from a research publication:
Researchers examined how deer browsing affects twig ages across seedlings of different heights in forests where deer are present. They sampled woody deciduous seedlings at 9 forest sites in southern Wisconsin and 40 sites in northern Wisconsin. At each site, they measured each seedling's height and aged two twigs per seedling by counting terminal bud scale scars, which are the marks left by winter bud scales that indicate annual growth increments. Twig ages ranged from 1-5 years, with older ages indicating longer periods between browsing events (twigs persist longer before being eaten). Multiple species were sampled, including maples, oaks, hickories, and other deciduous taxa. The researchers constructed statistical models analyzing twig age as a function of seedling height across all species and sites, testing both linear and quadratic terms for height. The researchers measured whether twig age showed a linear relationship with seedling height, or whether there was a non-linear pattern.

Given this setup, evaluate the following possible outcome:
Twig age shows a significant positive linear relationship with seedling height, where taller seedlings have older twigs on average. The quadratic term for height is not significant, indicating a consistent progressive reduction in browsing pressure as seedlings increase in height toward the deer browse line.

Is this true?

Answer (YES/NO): NO